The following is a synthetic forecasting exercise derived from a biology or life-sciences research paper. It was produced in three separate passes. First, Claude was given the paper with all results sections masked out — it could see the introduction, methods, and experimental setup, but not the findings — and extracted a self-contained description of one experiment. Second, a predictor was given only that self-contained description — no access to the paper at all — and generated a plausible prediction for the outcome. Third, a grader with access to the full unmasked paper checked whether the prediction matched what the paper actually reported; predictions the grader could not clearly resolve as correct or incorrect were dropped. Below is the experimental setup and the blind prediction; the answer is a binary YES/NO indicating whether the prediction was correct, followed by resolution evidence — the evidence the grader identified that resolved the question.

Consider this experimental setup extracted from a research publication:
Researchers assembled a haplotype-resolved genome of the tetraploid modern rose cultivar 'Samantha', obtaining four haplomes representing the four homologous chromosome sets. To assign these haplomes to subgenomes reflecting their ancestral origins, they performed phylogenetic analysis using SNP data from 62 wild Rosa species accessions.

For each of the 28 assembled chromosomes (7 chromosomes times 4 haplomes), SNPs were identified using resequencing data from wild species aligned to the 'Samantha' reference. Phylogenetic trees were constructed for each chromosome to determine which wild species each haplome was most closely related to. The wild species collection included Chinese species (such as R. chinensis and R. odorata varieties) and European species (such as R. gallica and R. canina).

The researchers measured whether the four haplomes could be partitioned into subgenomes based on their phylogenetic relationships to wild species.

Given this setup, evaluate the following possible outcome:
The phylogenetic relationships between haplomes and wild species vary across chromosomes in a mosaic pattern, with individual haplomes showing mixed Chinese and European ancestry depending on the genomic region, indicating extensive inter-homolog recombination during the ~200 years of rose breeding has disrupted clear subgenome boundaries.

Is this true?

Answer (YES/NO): NO